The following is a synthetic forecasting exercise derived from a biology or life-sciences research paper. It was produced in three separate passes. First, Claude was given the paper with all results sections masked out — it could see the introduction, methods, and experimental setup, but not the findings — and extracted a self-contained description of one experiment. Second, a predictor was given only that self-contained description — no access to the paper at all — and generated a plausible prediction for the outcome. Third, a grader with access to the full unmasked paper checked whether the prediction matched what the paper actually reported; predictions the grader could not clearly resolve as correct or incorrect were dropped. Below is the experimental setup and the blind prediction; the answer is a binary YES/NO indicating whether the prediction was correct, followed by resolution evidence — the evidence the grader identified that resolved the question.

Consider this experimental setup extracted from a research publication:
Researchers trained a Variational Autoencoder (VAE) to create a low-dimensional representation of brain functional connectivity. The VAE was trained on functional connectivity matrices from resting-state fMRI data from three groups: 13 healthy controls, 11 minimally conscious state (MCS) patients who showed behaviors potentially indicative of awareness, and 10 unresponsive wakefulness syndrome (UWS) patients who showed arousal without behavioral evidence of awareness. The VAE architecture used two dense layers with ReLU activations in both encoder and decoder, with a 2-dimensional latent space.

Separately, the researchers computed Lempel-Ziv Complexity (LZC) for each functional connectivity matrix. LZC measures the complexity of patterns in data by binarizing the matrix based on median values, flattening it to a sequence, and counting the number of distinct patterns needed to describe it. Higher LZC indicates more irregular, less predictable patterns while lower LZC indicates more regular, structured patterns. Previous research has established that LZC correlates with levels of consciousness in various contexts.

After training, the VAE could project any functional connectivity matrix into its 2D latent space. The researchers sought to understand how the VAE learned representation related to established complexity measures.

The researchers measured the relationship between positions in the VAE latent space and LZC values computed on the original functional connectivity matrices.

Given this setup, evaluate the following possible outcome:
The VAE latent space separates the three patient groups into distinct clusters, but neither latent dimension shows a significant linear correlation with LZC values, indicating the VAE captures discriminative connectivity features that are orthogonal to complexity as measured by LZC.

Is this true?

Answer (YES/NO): NO